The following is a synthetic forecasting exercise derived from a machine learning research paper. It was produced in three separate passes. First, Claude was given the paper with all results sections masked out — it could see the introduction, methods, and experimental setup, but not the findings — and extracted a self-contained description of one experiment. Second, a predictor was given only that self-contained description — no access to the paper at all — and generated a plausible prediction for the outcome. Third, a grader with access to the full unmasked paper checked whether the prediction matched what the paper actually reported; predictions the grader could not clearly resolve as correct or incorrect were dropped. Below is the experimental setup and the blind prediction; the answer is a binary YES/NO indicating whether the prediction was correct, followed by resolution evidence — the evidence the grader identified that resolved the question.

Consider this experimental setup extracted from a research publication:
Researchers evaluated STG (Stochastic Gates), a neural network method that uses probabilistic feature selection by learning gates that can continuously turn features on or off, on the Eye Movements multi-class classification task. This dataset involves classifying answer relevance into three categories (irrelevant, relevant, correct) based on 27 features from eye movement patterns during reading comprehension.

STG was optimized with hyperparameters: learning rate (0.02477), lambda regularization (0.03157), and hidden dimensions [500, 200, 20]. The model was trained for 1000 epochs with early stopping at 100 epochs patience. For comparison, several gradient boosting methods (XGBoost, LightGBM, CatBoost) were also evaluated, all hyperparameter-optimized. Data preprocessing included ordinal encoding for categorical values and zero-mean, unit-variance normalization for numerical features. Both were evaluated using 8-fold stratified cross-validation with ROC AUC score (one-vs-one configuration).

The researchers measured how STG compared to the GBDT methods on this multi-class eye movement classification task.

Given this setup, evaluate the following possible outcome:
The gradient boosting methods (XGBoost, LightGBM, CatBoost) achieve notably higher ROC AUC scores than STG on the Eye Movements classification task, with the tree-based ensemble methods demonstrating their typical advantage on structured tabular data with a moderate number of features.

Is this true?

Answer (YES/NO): YES